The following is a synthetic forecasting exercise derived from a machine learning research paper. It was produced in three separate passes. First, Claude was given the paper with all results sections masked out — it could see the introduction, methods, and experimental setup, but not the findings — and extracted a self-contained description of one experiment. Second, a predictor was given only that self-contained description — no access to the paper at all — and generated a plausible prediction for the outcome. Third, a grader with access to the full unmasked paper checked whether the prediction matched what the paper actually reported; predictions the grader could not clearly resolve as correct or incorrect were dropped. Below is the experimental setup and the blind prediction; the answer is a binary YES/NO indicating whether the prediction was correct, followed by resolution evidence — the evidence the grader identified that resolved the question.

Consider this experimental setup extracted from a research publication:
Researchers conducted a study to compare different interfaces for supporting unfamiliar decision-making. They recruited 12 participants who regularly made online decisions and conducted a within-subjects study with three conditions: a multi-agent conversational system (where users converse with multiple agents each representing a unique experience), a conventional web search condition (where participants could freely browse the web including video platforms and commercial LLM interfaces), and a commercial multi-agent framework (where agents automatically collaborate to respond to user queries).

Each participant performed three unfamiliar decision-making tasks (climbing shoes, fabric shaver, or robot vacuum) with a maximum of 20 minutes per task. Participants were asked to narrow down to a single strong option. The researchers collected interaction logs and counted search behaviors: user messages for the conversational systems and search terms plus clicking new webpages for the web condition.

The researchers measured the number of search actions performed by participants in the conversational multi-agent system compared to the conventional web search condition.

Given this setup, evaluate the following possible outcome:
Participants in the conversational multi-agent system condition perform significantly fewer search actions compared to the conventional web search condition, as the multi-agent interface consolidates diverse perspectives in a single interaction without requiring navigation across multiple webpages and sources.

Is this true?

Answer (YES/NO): NO